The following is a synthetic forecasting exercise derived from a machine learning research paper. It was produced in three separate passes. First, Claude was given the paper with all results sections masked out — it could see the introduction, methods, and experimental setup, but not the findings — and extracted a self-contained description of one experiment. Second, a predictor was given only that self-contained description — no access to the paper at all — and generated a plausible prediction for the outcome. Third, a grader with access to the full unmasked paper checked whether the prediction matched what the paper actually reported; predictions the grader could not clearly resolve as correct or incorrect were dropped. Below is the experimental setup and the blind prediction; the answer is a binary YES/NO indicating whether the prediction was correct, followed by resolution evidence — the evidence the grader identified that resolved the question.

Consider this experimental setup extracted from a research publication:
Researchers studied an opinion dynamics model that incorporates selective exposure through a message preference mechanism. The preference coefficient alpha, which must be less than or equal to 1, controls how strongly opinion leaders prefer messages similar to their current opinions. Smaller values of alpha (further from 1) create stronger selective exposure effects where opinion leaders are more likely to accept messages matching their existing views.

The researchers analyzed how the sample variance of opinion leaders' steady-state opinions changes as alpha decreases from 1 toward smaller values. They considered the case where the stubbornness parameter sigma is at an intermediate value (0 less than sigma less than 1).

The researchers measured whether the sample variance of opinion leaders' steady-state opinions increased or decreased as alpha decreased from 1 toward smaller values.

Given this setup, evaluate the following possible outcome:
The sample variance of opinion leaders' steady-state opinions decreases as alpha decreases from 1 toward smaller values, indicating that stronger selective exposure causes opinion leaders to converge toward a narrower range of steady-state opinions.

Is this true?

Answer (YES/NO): NO